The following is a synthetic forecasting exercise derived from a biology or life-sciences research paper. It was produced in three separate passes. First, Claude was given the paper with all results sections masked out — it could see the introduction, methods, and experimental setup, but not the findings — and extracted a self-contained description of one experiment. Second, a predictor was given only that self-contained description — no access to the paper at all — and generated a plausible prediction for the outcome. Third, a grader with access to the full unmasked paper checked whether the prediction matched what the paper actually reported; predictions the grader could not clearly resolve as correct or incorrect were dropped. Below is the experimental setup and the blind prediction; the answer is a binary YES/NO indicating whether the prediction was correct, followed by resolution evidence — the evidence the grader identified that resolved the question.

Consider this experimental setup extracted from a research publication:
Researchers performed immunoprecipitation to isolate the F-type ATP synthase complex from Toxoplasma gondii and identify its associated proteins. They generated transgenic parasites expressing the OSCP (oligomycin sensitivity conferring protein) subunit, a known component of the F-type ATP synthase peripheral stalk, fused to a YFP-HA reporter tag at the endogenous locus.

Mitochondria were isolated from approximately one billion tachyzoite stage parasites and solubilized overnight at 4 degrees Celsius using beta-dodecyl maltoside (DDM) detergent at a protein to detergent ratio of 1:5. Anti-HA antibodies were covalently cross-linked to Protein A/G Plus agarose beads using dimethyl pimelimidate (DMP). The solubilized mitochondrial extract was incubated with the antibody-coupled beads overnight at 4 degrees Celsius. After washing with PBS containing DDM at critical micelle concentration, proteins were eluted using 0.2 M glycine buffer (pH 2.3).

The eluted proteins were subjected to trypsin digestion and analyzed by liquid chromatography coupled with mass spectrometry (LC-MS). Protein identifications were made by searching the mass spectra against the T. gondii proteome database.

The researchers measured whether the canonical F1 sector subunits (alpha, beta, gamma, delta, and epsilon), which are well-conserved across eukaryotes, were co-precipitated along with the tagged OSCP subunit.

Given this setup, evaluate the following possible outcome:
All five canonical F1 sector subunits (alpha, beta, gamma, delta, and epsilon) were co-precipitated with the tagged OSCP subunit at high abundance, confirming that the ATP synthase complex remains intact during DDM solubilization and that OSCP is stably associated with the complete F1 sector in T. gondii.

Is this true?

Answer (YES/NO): NO